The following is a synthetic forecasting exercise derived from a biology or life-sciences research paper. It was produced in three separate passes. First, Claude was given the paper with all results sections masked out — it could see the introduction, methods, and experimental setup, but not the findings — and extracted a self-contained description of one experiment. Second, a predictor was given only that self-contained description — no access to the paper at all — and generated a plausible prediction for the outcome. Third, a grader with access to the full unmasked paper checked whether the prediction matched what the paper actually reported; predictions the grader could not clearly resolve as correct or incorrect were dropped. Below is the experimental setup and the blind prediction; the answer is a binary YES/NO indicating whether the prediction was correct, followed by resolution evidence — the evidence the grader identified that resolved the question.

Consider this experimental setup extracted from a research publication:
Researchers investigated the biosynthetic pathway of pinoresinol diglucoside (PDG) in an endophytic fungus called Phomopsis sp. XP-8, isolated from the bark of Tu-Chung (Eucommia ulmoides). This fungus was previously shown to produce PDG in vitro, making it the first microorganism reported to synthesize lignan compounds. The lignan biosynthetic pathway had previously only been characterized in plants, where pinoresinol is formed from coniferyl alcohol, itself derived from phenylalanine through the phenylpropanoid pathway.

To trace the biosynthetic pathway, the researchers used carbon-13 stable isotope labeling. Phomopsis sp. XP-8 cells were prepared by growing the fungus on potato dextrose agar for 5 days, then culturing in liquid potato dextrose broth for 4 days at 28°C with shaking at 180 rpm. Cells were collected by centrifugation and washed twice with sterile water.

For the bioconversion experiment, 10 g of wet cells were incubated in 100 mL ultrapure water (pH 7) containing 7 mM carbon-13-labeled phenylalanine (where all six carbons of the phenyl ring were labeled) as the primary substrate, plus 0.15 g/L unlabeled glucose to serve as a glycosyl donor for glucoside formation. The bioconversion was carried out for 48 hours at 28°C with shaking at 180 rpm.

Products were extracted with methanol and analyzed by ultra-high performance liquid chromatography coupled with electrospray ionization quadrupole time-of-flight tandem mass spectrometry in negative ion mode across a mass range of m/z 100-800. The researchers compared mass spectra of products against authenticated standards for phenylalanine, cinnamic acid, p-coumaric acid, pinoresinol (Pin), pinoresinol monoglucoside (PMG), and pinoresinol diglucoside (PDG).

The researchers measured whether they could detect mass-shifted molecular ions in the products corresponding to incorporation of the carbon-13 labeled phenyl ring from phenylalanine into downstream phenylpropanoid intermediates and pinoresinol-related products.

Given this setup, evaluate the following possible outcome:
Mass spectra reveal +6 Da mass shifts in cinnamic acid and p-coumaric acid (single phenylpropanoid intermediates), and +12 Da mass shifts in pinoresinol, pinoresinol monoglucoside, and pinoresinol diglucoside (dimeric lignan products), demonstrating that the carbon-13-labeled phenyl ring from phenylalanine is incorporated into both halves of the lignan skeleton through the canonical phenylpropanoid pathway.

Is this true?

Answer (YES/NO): NO